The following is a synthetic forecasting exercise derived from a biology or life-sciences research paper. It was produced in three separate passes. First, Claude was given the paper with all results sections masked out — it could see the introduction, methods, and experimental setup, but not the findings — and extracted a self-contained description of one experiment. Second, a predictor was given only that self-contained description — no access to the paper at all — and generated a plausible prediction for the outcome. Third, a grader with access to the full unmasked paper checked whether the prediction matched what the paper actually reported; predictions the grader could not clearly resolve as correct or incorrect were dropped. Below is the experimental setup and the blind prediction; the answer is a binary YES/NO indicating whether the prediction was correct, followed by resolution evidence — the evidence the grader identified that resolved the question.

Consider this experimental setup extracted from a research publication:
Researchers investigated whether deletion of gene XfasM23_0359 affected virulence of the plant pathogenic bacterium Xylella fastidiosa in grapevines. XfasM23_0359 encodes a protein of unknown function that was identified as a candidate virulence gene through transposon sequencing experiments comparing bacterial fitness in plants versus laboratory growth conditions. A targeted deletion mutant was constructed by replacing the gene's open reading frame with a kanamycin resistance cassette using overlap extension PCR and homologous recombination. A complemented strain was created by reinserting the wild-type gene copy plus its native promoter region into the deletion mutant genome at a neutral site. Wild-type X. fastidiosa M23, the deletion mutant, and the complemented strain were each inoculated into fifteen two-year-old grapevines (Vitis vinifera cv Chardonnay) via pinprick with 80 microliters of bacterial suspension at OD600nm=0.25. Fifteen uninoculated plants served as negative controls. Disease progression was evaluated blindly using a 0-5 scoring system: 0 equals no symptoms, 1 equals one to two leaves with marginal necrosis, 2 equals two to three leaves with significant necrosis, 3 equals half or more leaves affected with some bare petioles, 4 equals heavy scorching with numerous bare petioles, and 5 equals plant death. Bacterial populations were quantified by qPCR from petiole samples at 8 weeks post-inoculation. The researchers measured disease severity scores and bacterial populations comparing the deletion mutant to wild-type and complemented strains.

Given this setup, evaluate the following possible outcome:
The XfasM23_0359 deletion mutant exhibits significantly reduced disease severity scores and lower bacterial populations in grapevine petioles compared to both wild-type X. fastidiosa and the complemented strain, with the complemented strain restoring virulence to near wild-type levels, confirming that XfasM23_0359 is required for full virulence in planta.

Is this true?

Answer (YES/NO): NO